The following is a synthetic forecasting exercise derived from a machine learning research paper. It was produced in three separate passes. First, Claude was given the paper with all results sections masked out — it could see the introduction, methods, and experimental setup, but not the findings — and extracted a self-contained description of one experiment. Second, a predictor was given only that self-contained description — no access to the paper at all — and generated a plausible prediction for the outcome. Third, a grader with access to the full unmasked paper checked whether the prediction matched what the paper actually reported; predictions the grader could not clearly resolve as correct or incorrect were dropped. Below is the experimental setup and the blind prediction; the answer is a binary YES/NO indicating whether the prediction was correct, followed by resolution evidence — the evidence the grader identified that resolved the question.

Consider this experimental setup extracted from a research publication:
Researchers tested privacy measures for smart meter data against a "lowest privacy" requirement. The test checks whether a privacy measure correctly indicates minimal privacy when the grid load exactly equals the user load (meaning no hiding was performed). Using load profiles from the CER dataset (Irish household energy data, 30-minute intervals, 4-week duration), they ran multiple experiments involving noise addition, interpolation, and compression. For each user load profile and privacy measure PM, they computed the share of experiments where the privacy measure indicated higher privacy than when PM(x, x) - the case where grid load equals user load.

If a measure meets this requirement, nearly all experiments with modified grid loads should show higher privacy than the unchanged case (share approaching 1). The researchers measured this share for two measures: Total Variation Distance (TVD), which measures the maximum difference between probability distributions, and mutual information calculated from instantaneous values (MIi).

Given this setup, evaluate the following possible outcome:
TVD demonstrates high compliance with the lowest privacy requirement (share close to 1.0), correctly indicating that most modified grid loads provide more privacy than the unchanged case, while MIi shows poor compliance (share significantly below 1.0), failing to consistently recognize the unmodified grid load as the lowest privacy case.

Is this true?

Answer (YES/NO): NO